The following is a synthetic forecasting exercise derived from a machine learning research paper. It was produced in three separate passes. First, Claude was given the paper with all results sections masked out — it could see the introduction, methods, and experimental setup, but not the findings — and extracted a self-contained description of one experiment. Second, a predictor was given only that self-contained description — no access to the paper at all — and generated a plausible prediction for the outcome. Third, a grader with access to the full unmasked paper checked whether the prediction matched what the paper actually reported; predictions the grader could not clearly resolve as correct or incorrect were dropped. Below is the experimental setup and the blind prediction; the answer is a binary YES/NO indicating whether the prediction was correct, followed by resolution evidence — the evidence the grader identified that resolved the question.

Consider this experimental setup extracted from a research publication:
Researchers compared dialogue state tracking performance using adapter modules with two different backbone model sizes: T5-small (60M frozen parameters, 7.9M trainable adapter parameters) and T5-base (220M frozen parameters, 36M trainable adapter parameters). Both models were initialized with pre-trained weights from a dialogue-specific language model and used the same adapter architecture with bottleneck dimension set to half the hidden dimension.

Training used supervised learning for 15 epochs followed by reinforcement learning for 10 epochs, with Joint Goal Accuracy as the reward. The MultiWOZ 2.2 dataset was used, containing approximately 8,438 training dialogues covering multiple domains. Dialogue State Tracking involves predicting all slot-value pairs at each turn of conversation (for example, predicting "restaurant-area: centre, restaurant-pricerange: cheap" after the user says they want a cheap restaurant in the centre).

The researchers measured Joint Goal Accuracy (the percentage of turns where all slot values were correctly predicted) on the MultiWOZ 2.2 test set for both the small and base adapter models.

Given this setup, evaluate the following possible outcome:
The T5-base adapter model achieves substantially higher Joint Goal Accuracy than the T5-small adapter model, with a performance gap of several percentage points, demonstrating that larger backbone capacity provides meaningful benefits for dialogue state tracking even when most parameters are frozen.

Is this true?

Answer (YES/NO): NO